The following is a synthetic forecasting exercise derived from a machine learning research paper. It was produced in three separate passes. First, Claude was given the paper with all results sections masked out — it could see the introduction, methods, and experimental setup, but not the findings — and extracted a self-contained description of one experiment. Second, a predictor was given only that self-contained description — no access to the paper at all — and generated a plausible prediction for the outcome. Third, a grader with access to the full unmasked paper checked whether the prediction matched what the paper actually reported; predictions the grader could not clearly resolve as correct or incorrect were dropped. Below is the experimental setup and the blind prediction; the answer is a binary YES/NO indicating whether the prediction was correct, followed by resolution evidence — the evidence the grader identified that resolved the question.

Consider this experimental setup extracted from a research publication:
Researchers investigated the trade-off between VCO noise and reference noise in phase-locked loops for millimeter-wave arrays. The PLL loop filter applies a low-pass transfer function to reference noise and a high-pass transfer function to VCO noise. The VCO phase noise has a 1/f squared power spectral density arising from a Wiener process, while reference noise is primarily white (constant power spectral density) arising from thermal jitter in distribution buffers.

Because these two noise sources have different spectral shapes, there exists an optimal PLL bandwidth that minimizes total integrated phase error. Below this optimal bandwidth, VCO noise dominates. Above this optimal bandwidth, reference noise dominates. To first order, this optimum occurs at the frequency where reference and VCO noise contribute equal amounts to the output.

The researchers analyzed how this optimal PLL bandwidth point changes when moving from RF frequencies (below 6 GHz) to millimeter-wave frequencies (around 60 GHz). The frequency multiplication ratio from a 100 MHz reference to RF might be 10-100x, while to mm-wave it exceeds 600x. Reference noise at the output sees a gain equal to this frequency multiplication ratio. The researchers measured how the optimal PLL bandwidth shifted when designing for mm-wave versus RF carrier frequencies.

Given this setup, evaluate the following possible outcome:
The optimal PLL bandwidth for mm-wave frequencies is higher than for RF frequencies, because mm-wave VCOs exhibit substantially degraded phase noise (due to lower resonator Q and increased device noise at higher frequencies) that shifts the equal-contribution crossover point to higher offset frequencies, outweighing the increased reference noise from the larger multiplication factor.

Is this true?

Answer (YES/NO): NO